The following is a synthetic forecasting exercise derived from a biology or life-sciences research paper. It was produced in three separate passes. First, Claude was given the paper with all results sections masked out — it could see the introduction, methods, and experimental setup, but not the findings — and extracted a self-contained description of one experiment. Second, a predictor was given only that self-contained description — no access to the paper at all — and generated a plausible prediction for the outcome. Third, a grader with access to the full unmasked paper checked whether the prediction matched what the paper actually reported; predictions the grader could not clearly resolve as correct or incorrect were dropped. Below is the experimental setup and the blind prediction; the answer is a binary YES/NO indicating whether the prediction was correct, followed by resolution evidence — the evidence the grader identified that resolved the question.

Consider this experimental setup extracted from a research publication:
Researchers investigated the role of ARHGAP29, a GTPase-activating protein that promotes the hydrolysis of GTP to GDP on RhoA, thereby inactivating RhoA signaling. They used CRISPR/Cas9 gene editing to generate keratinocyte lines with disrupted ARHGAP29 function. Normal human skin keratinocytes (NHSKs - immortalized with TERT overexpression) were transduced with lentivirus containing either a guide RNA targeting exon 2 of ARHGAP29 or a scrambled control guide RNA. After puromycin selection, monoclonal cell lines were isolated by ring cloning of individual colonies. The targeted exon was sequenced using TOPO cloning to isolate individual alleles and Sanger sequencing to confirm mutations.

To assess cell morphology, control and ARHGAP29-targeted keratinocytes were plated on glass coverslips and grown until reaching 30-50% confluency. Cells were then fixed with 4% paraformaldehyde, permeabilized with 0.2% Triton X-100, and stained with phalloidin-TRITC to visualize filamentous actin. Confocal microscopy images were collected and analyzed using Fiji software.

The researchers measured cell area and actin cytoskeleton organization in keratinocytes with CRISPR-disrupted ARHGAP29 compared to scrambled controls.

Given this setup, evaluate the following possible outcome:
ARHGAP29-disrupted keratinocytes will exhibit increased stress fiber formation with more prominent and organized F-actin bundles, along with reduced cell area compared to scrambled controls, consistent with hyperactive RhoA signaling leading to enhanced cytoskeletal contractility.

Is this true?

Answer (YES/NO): NO